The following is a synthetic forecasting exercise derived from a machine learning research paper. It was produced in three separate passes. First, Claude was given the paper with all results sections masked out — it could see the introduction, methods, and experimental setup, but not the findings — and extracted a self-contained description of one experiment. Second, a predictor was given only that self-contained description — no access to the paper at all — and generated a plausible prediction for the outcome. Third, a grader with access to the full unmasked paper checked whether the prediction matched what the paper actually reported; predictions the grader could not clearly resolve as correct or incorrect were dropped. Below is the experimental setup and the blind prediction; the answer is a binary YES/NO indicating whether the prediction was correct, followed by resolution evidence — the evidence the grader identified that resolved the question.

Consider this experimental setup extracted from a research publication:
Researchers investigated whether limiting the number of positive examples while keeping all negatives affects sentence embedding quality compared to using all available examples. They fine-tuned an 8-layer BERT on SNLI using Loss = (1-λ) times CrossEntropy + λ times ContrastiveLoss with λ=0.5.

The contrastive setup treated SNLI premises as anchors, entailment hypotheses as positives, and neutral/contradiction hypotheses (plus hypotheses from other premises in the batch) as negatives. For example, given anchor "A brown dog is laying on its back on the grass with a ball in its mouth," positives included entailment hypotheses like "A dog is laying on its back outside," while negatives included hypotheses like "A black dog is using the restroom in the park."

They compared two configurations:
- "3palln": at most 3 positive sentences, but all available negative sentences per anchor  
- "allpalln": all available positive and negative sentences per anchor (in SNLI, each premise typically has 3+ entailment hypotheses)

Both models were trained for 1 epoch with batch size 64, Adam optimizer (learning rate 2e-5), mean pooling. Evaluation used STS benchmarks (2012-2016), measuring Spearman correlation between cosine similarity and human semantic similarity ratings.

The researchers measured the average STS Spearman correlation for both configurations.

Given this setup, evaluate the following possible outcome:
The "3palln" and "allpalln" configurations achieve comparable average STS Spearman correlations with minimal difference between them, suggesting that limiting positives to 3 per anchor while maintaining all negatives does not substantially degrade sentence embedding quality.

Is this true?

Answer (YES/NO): YES